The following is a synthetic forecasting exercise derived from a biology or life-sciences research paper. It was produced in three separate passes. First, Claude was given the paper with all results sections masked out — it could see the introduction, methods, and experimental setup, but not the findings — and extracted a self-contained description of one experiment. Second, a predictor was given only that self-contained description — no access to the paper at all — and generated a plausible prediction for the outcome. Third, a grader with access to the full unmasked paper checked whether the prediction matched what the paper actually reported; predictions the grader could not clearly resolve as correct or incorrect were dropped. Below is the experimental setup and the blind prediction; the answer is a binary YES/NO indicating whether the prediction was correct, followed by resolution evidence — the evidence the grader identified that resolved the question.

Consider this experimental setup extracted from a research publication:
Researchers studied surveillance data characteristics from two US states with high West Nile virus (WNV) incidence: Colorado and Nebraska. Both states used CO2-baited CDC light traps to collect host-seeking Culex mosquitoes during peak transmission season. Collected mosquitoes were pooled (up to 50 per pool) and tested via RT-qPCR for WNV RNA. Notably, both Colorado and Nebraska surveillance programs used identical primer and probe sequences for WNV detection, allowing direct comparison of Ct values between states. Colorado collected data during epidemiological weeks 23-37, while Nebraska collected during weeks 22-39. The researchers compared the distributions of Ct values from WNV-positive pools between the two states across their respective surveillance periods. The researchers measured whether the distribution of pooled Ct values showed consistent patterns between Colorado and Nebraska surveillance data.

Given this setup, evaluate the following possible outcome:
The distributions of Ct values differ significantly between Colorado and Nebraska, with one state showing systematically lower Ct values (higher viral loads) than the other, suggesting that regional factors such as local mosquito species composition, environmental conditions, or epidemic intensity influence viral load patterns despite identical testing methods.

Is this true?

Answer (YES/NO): NO